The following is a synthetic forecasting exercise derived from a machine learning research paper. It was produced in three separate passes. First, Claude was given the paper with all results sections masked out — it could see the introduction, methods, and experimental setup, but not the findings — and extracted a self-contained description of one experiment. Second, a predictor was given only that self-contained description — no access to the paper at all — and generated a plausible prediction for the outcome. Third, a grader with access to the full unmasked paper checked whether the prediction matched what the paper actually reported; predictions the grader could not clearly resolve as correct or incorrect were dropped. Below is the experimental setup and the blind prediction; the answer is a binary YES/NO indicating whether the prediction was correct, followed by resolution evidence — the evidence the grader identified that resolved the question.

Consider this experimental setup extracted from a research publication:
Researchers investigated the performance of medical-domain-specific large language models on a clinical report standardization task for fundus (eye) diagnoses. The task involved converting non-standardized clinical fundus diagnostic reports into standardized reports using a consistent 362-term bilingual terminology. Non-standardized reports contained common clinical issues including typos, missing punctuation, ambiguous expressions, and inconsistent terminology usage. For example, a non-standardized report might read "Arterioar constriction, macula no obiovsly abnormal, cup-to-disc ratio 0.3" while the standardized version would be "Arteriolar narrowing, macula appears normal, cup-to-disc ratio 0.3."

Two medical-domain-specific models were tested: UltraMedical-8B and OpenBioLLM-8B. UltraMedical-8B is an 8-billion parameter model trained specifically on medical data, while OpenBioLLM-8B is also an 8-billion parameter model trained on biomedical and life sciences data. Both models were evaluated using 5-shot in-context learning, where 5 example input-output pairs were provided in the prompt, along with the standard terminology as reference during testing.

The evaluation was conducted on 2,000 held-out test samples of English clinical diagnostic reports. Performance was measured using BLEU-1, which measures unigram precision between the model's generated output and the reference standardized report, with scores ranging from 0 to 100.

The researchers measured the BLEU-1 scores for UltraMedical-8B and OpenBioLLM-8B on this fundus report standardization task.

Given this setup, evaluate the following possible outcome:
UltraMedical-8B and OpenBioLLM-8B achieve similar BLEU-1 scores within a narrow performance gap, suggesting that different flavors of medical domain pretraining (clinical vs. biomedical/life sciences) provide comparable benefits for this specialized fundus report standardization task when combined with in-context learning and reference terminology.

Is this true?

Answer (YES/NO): NO